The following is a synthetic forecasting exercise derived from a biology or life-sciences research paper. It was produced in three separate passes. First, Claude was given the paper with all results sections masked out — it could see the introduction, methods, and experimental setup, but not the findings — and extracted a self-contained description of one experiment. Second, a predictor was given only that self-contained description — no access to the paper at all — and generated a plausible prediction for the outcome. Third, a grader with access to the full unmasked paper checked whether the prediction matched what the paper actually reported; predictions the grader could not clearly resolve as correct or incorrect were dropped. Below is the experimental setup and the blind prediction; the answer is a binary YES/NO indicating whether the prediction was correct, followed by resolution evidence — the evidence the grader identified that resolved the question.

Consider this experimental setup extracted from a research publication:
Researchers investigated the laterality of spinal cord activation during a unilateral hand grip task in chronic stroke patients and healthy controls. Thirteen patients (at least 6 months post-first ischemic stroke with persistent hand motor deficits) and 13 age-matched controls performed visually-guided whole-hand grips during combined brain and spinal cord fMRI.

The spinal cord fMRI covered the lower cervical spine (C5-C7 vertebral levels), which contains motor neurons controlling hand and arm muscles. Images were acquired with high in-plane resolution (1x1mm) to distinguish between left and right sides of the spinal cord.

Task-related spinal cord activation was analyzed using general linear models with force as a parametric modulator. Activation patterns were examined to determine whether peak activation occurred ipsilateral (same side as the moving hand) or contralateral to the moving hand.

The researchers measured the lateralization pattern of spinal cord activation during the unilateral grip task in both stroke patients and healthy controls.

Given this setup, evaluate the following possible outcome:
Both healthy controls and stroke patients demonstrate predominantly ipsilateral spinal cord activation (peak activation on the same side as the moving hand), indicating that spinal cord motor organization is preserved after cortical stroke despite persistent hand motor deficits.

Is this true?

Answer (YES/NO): YES